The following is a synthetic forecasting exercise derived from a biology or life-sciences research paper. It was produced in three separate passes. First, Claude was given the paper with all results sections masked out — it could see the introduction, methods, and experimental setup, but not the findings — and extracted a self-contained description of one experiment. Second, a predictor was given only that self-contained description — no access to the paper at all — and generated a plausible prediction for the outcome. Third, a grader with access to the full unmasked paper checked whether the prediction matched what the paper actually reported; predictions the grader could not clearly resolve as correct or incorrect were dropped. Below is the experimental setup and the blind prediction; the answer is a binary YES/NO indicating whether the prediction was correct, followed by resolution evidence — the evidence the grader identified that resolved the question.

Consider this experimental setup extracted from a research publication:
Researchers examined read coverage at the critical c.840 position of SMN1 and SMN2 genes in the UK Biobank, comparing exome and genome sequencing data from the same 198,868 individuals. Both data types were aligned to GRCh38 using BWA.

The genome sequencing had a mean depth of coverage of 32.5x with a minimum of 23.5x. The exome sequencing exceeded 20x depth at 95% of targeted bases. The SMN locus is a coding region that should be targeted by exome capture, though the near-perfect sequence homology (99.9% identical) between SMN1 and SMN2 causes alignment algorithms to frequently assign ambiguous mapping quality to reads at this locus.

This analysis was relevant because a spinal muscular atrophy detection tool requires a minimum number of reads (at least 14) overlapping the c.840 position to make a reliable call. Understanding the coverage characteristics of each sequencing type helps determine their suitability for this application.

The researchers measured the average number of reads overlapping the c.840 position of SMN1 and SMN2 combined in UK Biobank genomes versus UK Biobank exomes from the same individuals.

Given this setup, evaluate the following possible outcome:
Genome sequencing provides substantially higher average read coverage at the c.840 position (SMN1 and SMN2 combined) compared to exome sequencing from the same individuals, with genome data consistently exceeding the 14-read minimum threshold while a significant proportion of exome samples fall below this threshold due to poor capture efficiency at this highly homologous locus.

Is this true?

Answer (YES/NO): NO